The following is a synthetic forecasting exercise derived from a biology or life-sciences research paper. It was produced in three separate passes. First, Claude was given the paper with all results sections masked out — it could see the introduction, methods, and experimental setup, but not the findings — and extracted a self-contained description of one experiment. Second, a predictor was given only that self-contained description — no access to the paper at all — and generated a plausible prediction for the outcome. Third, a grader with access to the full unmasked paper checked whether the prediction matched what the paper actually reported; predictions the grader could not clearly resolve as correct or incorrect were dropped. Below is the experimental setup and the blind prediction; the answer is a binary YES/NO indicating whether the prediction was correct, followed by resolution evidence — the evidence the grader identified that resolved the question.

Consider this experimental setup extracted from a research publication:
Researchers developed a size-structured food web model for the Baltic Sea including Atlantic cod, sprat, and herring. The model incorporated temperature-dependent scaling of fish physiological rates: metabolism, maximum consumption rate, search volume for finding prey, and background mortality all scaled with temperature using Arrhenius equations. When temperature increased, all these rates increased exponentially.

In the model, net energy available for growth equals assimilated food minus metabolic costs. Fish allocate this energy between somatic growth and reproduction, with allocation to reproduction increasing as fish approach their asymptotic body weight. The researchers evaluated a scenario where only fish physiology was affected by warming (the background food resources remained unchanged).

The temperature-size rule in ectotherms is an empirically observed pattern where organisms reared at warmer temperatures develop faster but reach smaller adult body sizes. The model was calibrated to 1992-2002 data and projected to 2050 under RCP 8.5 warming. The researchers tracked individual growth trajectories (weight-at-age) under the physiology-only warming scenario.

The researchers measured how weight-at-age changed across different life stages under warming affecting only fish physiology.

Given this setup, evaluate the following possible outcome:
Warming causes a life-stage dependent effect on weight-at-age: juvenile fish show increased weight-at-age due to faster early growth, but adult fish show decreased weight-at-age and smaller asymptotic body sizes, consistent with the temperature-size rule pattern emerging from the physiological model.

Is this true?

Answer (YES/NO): NO